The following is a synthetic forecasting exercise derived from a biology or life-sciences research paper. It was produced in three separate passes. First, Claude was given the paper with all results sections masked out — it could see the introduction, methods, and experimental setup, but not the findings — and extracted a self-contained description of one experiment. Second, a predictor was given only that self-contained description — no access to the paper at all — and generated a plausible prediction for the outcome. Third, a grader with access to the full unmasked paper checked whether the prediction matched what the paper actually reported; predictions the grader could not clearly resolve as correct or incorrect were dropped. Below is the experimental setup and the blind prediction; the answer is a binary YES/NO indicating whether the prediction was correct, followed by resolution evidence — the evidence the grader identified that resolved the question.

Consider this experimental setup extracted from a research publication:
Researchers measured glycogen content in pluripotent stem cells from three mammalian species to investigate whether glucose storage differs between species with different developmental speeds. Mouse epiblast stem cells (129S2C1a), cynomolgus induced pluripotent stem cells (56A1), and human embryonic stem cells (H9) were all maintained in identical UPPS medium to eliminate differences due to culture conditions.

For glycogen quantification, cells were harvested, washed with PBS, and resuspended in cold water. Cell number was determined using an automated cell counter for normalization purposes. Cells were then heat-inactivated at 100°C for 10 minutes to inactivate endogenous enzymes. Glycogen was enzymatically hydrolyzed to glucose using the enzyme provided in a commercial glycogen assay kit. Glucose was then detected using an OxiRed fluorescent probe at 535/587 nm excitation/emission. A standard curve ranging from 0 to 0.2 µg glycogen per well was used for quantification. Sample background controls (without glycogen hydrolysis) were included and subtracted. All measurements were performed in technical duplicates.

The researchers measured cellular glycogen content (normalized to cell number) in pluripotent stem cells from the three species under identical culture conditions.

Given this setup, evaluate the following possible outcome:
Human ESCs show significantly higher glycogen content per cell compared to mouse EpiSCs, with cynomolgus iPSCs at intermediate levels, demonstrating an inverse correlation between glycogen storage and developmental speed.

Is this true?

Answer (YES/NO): YES